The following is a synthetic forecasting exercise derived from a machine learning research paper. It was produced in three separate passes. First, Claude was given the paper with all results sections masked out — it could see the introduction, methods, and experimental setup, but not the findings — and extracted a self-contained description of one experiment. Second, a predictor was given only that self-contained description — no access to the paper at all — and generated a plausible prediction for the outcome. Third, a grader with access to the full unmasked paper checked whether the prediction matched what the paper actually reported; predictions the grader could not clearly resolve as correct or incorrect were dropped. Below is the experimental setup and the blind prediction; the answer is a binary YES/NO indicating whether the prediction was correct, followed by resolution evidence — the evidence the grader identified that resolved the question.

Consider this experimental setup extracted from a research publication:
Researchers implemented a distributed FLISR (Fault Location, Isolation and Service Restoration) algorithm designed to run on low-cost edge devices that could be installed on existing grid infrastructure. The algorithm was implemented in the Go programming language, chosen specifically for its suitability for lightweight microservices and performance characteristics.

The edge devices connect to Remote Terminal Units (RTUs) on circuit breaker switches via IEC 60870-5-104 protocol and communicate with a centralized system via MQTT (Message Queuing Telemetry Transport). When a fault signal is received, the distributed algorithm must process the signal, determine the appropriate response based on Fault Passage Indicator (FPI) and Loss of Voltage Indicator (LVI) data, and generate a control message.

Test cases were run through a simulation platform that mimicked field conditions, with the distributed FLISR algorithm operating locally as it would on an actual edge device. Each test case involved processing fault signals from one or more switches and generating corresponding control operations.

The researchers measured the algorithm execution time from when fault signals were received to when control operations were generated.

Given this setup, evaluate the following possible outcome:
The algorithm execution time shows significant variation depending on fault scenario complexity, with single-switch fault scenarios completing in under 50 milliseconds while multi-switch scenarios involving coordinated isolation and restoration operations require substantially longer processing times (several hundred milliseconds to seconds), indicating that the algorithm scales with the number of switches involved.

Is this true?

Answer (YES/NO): NO